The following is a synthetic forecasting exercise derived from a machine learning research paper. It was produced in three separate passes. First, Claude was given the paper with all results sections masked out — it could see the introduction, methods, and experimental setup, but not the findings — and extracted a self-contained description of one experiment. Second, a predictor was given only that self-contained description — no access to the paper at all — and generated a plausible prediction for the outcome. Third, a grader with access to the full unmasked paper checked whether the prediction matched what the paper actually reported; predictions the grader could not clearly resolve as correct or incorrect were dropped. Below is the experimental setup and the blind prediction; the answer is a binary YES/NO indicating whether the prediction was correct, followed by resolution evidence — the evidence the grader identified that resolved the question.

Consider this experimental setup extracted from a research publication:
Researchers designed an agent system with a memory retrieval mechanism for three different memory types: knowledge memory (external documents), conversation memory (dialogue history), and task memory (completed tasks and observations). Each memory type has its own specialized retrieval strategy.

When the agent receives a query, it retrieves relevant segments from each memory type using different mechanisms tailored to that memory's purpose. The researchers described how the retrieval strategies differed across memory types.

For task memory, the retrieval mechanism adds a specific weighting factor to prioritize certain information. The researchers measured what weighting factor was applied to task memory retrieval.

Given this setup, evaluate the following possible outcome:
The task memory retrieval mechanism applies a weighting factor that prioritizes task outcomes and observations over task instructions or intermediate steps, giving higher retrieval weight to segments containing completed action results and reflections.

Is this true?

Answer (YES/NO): NO